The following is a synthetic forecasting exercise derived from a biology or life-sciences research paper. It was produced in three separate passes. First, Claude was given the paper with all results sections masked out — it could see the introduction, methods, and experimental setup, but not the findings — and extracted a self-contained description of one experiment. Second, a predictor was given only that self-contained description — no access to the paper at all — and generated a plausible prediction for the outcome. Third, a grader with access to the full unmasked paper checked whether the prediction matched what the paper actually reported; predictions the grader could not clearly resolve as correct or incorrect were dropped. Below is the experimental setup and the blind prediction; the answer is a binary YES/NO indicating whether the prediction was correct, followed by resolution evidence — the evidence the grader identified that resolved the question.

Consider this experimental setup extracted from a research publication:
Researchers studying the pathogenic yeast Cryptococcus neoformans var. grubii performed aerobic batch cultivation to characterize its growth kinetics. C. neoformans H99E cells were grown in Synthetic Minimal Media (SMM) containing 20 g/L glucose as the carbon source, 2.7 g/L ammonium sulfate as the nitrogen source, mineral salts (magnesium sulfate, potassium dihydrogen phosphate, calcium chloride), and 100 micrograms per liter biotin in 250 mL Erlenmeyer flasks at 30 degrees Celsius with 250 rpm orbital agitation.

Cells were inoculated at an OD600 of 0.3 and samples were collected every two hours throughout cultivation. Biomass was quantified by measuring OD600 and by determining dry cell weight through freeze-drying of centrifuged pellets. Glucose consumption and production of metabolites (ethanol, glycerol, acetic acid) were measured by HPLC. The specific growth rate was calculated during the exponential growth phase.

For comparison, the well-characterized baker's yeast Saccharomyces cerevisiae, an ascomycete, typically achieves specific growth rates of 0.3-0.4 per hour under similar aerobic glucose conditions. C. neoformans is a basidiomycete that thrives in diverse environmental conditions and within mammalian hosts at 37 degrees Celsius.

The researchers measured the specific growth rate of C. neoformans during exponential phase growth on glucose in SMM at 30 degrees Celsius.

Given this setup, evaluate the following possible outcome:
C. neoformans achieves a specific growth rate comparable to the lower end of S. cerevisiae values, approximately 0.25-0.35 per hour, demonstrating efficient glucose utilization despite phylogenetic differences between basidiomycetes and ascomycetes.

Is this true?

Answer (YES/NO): NO